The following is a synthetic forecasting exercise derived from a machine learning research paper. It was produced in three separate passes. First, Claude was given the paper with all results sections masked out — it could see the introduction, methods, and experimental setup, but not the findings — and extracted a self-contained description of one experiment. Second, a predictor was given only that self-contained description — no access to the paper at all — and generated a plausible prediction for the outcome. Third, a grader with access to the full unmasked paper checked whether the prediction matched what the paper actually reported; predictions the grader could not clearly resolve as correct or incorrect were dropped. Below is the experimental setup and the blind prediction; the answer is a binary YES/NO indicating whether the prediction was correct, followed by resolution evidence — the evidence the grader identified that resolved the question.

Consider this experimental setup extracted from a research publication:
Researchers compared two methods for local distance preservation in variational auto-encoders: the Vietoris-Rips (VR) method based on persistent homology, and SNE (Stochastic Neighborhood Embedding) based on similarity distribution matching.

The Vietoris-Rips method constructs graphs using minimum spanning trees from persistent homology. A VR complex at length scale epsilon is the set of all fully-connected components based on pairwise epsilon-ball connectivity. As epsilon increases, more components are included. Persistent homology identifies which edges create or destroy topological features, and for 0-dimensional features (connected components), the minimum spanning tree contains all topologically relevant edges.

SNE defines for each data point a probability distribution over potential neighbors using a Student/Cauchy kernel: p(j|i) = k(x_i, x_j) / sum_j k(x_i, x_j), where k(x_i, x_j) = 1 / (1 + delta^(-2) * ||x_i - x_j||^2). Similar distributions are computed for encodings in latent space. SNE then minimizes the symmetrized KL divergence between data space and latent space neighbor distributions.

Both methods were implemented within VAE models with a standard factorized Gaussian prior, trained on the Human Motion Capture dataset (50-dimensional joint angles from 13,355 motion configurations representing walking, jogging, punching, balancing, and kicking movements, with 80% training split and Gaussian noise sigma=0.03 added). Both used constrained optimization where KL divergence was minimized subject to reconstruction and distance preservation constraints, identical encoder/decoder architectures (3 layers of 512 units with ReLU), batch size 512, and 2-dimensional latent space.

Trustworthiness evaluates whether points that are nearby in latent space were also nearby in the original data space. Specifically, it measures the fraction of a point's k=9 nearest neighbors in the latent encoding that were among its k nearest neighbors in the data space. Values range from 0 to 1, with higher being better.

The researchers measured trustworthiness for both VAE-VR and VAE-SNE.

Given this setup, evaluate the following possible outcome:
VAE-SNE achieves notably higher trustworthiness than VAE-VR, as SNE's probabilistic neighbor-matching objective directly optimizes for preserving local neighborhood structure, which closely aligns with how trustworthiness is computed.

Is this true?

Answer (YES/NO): NO